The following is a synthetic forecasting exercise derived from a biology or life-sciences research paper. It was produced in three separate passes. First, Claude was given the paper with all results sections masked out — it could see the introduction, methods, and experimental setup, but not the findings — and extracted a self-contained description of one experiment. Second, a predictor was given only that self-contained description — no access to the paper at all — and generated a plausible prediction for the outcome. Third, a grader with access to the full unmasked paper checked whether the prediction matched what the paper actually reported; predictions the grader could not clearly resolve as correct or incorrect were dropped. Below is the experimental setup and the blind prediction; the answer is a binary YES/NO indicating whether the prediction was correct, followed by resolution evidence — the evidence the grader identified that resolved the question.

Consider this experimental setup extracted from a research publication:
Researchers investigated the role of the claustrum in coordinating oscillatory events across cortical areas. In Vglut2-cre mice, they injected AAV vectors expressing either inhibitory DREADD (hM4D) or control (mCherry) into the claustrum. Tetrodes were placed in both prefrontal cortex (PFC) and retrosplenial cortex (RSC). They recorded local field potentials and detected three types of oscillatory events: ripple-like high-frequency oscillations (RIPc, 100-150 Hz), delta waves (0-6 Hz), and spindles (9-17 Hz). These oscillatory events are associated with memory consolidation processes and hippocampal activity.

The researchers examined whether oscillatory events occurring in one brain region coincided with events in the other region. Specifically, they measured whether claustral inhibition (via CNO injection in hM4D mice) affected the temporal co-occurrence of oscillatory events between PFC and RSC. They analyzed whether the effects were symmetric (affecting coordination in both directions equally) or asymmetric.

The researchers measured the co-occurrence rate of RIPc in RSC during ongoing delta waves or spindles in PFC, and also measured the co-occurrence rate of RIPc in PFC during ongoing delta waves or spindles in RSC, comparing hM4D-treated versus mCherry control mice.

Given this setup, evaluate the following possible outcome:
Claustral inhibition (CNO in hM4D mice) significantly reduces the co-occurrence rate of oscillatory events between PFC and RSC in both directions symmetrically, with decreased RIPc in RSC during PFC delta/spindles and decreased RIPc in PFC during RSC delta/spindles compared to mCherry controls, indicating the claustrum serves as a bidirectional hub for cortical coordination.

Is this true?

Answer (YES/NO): NO